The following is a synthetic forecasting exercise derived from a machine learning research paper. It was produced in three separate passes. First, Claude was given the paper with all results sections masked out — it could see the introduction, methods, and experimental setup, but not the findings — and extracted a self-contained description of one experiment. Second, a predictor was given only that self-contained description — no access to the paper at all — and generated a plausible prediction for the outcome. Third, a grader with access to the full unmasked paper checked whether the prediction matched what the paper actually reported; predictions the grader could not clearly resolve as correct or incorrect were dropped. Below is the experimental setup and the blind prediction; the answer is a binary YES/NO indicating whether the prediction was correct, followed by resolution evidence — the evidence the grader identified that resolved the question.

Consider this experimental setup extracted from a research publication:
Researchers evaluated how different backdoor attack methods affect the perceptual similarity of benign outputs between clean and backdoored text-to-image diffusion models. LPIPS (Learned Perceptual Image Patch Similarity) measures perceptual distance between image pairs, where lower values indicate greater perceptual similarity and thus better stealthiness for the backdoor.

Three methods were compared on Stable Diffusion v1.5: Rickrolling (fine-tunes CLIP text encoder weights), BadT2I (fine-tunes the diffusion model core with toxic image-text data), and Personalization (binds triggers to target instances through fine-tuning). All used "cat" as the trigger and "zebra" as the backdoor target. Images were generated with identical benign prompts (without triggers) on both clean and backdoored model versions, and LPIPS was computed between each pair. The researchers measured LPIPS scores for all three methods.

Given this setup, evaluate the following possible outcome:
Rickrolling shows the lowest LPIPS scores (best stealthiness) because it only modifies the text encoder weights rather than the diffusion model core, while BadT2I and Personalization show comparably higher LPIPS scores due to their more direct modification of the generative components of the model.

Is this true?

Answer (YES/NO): NO